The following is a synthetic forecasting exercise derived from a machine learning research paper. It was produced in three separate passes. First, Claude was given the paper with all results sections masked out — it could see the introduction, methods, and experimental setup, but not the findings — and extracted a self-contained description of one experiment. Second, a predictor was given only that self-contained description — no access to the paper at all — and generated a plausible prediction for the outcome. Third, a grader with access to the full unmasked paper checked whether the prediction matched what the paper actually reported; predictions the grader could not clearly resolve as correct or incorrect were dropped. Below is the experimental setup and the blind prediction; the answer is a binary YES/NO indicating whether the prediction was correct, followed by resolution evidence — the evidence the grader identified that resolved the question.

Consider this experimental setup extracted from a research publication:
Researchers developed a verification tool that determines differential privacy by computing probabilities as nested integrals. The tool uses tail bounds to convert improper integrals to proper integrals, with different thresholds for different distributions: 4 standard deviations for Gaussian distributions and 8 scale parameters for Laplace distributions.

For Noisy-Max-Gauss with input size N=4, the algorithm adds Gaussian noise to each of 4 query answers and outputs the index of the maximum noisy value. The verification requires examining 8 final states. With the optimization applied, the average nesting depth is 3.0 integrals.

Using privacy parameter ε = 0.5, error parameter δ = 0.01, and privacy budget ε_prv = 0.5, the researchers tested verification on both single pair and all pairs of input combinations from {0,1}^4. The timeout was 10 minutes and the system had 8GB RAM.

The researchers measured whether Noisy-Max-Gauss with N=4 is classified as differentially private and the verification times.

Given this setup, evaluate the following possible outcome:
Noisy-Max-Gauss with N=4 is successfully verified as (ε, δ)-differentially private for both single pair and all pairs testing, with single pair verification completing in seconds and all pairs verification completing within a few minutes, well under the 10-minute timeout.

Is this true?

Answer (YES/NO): NO